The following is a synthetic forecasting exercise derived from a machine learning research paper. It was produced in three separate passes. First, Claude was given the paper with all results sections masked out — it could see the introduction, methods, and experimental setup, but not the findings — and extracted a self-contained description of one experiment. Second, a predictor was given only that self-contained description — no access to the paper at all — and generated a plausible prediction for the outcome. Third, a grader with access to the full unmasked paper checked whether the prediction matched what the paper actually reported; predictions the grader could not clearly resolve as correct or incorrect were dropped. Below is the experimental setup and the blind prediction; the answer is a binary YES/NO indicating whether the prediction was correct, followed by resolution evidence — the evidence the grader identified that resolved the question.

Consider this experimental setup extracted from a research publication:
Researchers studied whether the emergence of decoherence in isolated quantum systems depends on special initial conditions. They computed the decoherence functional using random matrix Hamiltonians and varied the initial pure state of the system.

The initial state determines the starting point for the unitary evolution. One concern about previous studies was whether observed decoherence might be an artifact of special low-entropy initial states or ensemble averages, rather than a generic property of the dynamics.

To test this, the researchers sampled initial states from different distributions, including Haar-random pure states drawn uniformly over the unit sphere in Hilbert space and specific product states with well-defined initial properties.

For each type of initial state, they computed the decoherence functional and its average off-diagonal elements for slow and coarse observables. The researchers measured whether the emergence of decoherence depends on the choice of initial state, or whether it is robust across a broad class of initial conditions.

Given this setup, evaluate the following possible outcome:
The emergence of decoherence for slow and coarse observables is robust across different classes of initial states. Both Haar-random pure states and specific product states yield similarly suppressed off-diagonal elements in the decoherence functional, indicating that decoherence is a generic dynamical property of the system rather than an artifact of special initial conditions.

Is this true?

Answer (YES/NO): NO